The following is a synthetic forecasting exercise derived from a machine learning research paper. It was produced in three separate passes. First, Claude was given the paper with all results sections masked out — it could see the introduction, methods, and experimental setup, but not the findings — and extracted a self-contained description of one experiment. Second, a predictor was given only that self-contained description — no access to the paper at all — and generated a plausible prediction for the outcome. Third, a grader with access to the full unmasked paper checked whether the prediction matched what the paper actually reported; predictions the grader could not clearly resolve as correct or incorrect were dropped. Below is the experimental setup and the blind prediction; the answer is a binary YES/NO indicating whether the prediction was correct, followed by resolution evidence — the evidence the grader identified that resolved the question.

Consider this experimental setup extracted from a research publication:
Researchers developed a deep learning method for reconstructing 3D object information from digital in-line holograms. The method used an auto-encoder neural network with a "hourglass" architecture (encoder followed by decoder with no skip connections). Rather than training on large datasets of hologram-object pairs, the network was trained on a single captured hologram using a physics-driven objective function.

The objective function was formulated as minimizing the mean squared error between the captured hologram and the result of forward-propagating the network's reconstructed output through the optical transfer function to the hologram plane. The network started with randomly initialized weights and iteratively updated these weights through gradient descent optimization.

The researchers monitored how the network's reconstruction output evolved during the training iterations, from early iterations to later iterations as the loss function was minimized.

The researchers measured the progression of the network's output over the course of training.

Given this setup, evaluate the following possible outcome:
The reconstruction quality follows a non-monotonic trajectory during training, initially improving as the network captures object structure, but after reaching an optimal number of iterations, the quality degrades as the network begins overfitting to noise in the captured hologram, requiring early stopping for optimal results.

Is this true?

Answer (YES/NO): NO